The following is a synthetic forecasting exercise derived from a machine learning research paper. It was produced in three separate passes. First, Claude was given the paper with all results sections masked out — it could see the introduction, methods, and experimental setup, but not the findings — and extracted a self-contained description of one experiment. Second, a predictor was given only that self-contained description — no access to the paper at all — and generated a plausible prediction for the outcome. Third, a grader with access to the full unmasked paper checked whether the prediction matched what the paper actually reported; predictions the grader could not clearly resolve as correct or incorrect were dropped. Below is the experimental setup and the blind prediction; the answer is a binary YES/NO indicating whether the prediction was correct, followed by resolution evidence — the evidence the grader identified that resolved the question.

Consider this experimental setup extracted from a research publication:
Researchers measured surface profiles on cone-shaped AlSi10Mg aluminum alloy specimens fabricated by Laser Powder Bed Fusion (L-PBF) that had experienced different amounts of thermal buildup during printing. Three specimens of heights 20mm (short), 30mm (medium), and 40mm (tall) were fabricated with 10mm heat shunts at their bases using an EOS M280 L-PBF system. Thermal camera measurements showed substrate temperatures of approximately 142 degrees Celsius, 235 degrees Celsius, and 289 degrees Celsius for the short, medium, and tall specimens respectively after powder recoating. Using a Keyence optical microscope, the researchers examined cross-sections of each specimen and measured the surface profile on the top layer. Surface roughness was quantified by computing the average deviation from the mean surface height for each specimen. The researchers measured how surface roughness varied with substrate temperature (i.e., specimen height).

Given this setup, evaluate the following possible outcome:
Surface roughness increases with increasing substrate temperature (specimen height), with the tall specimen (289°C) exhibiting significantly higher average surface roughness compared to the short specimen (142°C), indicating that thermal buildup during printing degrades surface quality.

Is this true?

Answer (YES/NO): NO